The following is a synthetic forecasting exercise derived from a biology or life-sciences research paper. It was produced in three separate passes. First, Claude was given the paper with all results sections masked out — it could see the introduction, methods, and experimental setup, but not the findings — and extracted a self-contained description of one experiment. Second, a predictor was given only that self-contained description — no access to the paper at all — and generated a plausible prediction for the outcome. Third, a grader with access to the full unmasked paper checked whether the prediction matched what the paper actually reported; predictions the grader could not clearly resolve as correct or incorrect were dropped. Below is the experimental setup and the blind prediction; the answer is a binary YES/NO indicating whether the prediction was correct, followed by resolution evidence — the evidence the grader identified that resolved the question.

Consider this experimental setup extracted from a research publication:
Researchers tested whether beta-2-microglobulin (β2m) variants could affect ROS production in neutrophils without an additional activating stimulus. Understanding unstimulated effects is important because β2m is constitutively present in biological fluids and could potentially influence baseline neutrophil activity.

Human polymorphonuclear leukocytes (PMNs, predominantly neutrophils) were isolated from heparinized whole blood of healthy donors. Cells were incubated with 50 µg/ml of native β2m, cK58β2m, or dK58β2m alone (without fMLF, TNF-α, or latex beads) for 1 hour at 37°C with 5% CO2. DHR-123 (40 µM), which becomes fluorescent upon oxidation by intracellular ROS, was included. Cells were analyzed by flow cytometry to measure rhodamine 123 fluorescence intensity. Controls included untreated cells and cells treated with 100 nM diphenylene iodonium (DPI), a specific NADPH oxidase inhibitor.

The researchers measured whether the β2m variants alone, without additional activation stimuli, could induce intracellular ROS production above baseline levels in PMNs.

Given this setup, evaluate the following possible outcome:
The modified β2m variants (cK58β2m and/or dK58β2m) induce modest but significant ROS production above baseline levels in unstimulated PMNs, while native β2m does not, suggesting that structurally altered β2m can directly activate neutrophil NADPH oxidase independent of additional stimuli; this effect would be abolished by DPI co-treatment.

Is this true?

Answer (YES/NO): NO